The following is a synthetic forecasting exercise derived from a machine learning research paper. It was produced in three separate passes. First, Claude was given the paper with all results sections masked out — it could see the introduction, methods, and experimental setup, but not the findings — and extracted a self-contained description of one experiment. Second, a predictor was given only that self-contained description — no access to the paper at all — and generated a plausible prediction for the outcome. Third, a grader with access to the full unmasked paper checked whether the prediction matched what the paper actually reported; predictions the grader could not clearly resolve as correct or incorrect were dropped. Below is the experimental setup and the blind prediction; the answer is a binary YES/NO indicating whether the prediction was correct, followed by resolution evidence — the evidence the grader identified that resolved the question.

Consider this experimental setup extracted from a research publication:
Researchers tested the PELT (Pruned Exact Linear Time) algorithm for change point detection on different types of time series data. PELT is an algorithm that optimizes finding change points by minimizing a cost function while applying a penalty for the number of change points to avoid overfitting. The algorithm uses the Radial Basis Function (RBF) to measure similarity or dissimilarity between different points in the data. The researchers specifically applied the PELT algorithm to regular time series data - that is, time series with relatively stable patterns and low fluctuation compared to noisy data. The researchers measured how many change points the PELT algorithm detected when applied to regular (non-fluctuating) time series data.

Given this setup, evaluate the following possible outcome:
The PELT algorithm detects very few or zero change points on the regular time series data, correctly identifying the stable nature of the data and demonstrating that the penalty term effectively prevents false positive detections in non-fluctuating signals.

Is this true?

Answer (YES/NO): NO